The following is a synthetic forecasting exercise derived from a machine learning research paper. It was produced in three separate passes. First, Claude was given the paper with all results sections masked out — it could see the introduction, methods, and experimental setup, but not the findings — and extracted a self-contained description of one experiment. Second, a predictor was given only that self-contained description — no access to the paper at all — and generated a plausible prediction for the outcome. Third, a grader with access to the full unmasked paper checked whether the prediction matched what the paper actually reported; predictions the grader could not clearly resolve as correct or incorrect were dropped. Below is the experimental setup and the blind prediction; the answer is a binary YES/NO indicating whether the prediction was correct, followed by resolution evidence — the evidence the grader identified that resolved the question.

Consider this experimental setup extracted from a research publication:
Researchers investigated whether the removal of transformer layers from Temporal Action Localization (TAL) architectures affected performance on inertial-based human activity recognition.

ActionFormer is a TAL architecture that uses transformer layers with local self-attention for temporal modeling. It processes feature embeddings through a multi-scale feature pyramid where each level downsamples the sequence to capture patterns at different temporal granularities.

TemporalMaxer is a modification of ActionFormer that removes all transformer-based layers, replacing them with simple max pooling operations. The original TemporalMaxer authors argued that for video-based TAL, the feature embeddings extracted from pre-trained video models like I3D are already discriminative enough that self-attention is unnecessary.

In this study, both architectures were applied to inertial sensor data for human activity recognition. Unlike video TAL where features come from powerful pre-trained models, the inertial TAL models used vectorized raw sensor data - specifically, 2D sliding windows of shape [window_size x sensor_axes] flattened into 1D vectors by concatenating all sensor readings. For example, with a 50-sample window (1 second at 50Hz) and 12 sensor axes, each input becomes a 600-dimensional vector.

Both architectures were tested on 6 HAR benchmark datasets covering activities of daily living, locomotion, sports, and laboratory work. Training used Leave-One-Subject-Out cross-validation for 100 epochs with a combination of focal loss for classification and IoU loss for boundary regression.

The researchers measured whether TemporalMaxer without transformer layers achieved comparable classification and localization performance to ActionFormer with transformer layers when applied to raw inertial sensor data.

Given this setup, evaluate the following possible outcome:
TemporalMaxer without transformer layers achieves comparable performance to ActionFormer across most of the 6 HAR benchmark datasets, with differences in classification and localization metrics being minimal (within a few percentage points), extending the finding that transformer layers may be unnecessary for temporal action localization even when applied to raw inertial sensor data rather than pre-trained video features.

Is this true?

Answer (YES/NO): NO